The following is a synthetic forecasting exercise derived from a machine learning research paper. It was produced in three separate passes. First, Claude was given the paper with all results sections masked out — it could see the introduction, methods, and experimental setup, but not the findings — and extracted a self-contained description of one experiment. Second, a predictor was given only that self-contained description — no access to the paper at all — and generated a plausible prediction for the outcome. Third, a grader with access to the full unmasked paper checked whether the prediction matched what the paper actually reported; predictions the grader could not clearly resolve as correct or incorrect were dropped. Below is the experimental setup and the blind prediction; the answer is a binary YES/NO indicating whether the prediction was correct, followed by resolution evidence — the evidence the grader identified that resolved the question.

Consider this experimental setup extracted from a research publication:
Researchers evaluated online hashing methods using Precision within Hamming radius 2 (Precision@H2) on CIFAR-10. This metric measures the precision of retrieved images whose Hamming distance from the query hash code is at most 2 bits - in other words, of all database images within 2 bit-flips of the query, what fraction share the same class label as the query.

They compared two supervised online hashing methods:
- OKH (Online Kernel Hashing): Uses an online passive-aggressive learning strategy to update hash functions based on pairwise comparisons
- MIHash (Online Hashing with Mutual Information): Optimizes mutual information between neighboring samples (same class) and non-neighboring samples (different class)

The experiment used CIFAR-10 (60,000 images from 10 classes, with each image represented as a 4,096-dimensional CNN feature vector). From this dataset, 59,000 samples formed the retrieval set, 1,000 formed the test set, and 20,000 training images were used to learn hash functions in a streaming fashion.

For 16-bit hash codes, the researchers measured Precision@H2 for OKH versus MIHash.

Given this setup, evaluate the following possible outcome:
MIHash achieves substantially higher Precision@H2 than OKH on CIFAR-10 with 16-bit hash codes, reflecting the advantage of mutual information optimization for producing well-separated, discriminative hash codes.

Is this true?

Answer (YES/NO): YES